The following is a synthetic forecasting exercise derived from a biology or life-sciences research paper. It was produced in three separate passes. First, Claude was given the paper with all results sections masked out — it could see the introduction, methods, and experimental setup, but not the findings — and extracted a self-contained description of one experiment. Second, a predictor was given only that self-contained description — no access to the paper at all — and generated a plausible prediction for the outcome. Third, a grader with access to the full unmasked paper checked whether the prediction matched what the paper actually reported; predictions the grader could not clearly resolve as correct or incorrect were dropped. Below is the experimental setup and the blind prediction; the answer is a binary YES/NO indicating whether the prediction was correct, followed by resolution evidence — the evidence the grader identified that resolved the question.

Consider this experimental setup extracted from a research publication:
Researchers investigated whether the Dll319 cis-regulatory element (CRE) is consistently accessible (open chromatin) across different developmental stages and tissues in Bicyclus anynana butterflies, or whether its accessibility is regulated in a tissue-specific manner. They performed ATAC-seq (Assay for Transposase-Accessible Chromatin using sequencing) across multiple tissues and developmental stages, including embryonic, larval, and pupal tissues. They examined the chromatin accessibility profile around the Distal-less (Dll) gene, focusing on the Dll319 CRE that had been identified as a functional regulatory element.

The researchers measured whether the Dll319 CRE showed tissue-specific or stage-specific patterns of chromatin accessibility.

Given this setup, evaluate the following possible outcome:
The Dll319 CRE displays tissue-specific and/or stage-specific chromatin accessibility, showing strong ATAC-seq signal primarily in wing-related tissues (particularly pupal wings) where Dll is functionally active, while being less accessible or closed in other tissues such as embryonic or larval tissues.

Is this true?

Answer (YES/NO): NO